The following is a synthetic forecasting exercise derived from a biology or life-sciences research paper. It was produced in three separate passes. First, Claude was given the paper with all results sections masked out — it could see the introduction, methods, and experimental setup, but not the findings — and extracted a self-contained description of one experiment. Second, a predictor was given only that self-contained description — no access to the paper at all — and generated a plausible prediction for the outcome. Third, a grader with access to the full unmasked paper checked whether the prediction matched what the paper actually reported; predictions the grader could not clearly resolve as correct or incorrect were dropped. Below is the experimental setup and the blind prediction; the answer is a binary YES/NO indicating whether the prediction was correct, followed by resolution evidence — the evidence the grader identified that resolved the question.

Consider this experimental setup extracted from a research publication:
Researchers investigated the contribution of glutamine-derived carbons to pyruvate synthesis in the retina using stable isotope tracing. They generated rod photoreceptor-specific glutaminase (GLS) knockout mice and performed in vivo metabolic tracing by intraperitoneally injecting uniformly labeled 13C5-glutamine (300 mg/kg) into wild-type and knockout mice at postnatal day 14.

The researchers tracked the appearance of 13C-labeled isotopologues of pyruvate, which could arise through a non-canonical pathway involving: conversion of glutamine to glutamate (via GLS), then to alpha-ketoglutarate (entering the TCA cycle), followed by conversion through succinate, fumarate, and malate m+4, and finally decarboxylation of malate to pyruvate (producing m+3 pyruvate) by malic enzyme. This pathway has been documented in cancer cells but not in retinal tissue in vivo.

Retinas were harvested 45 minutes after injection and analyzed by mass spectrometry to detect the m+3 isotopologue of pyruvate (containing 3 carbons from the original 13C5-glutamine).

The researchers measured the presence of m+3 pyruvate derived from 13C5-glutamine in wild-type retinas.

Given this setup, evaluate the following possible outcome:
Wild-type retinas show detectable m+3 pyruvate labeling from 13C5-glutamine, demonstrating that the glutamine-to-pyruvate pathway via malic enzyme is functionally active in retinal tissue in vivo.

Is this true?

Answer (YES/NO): YES